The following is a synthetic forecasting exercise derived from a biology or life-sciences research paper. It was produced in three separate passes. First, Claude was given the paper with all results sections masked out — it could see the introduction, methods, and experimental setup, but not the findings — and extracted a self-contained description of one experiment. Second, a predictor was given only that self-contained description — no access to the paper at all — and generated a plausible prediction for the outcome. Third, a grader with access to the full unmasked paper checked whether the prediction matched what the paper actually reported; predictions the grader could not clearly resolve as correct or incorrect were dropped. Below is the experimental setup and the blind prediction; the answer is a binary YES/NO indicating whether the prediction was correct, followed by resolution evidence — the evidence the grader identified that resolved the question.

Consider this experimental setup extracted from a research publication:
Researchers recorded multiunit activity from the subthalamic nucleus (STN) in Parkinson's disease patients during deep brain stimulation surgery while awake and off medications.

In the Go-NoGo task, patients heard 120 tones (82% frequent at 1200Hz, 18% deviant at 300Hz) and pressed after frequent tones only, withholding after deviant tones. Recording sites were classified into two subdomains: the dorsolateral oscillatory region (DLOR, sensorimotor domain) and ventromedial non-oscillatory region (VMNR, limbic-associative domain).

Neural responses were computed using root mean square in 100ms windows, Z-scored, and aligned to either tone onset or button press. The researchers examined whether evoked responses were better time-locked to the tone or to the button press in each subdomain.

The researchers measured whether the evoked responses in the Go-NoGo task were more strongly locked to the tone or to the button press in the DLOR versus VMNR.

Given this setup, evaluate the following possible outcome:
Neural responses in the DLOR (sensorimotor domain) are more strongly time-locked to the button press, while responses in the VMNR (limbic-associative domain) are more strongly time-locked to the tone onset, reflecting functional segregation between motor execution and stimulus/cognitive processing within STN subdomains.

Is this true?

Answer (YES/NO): YES